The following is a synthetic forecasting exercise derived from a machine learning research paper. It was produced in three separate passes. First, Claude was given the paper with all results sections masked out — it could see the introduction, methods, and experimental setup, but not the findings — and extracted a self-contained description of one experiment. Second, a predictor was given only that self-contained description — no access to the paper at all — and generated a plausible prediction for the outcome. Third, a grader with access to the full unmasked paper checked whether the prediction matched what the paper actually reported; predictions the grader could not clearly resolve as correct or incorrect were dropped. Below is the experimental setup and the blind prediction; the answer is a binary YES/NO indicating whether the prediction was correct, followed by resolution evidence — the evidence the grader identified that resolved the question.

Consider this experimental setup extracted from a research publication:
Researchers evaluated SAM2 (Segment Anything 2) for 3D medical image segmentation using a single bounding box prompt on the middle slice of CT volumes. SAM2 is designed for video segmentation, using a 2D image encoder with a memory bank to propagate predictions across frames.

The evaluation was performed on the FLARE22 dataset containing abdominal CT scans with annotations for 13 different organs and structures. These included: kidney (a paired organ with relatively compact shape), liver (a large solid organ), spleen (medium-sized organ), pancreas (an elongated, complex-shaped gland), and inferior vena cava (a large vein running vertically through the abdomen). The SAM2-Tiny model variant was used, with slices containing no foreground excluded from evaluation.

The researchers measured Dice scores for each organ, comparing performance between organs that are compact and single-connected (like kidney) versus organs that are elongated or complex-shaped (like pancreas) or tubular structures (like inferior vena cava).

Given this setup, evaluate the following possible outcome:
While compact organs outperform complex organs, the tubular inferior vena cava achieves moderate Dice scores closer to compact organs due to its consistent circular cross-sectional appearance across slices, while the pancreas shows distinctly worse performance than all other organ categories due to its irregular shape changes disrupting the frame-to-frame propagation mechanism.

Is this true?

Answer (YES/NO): NO